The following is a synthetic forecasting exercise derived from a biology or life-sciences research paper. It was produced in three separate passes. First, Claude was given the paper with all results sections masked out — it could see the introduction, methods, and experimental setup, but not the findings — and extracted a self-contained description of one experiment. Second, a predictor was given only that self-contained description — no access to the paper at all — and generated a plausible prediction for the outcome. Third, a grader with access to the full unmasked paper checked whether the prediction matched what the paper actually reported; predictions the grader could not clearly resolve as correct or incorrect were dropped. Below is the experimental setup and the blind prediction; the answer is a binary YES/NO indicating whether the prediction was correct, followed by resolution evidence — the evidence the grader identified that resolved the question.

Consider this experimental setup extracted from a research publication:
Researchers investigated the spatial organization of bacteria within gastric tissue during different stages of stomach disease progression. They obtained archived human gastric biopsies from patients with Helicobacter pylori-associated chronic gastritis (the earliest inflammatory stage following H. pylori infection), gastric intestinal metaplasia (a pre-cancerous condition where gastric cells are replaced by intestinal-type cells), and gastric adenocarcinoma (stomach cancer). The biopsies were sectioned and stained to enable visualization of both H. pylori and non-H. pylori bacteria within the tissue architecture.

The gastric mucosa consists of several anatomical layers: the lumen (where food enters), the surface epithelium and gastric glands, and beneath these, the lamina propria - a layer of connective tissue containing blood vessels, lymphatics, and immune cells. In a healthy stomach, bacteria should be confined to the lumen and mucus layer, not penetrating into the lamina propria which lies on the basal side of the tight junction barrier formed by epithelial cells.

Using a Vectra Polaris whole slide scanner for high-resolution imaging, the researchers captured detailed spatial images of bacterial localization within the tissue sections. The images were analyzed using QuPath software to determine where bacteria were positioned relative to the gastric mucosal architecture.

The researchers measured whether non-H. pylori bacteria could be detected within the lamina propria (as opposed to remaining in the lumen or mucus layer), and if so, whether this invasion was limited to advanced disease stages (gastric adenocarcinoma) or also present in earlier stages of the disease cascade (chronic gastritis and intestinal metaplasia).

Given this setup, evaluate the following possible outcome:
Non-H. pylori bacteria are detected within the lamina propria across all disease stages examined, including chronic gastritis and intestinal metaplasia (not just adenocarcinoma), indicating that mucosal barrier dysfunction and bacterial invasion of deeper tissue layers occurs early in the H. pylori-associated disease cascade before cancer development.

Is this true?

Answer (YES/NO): YES